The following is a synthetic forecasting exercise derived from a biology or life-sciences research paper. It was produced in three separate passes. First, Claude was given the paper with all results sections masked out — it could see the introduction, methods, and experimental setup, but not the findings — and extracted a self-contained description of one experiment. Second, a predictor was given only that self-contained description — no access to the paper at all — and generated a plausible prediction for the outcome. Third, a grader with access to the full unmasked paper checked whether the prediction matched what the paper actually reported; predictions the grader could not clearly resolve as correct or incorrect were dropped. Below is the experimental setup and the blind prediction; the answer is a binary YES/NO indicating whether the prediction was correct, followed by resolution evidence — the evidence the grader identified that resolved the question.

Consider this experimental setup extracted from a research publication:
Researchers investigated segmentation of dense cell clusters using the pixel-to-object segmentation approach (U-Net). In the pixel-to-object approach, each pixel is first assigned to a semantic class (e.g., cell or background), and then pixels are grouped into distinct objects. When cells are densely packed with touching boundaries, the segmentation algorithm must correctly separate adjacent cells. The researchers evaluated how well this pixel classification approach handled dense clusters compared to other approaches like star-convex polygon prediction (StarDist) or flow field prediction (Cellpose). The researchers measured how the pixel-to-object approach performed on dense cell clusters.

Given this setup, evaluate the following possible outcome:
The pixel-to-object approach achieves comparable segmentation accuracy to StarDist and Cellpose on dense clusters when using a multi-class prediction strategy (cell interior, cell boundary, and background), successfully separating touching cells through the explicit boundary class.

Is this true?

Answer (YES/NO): NO